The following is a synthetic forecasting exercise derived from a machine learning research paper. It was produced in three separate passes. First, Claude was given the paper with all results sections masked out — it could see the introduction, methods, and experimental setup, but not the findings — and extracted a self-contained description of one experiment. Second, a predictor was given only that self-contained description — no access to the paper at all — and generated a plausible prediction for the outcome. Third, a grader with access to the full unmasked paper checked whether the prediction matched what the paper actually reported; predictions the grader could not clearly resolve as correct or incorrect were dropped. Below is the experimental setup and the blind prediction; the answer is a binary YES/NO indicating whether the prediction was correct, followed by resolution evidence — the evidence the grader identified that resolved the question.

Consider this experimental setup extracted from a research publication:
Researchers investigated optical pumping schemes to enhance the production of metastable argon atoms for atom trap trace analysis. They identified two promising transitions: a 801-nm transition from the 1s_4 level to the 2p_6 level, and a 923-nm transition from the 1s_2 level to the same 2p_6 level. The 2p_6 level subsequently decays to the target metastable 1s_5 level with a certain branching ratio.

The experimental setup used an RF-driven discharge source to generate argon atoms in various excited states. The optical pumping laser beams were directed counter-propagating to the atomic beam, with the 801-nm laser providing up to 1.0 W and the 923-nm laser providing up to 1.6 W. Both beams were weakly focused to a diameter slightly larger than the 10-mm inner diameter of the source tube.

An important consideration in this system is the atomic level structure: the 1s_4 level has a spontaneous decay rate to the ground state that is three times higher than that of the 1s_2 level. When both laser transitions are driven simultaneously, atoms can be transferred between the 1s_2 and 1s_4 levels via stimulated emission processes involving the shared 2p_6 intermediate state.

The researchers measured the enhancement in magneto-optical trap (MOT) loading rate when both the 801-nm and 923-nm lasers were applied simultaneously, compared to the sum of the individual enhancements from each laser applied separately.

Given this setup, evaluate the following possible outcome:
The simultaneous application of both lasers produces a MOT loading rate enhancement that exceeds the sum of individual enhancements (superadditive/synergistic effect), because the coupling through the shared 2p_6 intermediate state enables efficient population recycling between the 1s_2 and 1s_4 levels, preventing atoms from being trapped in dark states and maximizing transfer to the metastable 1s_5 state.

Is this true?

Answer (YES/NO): NO